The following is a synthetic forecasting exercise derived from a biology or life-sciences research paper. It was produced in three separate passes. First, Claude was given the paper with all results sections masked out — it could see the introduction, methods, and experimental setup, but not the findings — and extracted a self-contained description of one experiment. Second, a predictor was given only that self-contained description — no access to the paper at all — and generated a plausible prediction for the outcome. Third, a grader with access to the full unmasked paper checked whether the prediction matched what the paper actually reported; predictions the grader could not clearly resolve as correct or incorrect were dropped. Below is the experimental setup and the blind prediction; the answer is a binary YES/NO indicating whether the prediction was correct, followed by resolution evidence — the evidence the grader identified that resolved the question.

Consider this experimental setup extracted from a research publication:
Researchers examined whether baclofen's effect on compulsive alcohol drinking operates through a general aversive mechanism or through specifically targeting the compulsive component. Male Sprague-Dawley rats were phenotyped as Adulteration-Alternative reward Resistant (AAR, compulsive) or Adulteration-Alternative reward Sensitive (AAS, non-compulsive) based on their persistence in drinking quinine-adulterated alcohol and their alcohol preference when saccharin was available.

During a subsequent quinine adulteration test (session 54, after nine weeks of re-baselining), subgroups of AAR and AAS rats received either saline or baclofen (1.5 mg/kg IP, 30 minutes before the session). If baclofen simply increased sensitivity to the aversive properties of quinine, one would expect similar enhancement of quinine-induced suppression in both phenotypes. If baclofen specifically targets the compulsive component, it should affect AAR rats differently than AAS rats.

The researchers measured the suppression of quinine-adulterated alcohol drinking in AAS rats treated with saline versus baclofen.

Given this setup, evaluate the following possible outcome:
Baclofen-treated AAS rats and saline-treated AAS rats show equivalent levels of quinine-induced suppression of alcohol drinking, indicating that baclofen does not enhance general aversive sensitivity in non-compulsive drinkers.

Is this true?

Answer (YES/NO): YES